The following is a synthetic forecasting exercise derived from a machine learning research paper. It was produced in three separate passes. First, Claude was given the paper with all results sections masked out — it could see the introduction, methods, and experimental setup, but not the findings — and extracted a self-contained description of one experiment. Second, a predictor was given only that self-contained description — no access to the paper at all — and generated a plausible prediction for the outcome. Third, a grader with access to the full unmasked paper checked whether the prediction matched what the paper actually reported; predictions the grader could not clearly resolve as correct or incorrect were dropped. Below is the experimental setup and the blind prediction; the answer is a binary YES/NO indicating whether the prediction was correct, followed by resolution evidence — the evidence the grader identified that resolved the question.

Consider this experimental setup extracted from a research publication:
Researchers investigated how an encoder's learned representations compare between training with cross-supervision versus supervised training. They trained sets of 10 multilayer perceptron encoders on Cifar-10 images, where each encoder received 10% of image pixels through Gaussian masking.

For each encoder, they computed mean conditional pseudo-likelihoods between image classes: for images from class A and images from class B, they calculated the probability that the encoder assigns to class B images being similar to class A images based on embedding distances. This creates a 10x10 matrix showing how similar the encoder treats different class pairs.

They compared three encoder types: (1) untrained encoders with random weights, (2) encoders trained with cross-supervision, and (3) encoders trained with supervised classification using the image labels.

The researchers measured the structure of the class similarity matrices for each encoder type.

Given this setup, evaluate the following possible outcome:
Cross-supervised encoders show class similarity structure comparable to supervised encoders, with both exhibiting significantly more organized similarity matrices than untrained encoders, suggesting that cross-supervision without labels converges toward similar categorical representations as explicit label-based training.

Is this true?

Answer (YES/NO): YES